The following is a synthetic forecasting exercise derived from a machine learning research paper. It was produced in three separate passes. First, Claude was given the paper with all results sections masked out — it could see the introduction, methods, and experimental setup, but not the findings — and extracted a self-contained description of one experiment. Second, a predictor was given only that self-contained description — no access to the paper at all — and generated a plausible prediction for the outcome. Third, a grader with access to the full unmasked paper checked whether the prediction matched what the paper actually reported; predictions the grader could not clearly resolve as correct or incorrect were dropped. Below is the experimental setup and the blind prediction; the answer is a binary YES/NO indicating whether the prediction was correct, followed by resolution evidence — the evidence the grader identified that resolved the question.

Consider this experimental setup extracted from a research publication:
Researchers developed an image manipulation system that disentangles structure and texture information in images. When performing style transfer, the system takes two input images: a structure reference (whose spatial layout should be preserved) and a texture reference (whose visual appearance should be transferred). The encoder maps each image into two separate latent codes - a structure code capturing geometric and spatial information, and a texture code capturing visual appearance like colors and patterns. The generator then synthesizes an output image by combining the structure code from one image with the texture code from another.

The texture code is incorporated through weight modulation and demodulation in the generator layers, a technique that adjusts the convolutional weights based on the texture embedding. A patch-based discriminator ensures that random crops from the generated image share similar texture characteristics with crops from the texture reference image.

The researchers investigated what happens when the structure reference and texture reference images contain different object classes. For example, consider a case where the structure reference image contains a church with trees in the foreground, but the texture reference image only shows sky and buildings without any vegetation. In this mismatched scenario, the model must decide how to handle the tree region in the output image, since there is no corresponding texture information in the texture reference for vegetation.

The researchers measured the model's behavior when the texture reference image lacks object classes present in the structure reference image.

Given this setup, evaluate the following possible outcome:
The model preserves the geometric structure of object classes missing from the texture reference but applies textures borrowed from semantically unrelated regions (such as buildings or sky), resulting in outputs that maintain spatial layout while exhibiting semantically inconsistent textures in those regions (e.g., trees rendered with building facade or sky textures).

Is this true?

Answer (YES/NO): NO